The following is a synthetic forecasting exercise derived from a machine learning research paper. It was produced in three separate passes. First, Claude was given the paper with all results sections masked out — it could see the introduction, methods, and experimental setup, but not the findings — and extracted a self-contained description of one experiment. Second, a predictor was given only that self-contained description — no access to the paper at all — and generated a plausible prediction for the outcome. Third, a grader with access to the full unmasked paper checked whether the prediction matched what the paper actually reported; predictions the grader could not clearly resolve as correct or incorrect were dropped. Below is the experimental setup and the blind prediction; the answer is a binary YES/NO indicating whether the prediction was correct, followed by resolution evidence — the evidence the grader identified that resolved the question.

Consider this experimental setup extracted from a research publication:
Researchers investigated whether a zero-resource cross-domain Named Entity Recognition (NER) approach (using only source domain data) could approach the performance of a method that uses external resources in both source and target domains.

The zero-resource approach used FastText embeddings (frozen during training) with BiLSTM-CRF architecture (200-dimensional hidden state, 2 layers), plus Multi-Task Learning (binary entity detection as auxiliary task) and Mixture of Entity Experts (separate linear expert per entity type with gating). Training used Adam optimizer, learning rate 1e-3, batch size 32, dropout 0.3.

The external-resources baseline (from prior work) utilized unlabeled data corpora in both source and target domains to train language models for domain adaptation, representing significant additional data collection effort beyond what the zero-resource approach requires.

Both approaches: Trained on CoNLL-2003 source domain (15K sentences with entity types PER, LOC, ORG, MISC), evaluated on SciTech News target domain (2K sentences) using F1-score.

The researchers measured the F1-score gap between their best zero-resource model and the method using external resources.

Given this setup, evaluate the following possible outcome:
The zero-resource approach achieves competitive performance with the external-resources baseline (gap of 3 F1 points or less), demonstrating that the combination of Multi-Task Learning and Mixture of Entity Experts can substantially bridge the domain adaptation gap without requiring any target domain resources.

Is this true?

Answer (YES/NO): NO